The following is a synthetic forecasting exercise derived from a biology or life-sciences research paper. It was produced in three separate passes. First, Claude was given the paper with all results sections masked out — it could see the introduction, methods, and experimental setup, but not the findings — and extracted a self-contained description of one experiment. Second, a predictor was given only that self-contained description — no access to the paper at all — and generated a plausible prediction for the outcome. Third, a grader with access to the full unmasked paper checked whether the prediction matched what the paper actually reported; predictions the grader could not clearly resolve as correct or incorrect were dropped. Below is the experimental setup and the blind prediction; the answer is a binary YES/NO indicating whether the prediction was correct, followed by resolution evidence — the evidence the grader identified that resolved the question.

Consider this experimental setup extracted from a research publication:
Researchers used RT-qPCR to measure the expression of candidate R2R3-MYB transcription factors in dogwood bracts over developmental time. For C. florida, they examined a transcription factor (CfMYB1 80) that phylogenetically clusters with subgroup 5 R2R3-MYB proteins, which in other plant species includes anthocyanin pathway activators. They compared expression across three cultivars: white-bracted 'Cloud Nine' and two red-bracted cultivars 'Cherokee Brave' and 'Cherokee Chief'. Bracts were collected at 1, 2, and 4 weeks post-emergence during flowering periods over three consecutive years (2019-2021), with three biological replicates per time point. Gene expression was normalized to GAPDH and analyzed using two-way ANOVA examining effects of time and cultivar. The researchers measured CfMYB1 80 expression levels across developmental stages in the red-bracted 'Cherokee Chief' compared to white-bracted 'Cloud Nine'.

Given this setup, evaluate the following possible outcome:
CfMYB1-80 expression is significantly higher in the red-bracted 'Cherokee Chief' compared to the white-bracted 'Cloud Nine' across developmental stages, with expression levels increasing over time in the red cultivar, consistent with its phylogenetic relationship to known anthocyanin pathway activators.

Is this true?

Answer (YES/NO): NO